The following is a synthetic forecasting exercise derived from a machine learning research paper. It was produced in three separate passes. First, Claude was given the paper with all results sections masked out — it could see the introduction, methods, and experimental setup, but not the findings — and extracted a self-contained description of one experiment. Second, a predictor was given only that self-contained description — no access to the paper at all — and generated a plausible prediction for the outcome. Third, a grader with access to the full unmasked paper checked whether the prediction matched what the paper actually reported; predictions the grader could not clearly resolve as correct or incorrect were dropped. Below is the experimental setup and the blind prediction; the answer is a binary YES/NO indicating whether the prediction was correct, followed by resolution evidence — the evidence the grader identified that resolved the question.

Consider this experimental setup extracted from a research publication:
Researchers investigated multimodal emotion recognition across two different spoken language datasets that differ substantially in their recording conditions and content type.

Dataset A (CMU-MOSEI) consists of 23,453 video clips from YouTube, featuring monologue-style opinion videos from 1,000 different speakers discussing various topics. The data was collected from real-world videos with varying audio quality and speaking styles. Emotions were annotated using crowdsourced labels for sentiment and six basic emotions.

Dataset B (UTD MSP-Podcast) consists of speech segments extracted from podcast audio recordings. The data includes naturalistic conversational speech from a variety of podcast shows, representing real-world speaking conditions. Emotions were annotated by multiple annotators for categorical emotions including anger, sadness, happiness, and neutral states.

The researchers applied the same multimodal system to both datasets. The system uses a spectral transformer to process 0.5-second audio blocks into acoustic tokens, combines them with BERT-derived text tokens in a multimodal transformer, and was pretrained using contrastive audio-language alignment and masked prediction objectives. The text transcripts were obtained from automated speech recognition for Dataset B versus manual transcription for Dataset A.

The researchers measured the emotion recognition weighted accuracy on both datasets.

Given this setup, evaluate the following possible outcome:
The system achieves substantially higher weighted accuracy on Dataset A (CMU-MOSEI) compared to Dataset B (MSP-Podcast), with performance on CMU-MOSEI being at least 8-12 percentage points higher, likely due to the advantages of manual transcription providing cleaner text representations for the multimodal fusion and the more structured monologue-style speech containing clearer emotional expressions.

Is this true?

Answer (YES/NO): NO